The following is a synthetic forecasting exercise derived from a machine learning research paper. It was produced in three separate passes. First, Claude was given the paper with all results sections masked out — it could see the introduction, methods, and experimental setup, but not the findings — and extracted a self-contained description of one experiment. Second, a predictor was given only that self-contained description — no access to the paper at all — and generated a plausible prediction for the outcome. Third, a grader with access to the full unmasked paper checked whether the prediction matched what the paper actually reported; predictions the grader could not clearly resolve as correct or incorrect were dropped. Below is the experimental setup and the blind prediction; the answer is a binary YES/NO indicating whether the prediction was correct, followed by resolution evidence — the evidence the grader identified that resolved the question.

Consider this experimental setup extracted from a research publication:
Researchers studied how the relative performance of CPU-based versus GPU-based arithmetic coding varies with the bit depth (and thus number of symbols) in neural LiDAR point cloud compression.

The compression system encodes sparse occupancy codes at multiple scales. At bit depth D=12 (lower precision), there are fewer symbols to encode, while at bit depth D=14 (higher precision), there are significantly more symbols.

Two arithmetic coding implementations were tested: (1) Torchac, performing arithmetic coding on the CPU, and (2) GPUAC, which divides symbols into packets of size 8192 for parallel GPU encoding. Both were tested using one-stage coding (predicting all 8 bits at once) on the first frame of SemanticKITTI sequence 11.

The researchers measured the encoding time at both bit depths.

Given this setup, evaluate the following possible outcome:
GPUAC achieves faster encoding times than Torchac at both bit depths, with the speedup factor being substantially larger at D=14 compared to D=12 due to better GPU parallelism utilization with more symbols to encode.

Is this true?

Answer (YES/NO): NO